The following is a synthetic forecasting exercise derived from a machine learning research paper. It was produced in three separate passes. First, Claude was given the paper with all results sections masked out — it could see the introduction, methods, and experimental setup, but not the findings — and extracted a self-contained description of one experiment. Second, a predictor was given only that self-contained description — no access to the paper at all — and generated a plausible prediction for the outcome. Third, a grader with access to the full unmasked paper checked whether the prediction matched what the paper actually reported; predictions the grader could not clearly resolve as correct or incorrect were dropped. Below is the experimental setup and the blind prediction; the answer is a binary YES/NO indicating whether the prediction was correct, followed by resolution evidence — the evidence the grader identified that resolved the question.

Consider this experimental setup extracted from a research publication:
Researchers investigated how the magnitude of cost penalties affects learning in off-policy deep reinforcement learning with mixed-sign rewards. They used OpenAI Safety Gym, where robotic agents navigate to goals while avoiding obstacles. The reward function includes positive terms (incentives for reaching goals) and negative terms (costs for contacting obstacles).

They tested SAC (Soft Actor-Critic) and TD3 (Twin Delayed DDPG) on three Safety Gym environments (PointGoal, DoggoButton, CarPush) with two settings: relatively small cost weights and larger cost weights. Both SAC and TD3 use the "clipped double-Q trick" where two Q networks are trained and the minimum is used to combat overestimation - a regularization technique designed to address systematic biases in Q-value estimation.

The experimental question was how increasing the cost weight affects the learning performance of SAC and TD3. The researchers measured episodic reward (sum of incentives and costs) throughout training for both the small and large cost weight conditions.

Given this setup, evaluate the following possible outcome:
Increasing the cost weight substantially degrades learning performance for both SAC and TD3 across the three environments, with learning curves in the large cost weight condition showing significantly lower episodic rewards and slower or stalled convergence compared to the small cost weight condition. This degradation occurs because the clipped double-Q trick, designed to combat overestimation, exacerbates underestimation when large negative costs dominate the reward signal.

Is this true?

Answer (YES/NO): NO